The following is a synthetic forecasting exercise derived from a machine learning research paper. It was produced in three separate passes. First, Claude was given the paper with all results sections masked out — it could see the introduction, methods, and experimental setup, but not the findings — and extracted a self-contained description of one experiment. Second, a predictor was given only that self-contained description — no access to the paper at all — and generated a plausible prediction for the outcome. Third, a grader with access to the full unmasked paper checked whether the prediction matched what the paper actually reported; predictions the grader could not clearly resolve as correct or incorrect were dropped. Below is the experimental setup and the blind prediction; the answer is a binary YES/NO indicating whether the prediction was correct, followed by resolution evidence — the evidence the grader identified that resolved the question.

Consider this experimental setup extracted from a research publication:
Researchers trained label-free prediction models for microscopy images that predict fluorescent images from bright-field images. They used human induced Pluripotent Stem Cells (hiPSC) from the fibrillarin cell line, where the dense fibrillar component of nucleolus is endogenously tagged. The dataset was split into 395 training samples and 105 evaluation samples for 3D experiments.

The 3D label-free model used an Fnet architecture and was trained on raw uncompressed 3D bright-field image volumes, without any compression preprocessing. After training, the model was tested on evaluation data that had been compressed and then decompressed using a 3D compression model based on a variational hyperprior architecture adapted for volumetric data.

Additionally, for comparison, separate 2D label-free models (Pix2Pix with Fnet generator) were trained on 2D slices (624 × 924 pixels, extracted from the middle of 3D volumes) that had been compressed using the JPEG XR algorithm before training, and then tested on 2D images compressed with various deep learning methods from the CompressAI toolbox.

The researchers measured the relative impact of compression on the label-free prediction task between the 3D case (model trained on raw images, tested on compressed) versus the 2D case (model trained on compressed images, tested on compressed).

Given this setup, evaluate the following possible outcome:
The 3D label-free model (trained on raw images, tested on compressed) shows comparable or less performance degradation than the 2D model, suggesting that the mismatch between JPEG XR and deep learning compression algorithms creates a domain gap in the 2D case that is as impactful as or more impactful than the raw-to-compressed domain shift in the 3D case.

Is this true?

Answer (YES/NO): NO